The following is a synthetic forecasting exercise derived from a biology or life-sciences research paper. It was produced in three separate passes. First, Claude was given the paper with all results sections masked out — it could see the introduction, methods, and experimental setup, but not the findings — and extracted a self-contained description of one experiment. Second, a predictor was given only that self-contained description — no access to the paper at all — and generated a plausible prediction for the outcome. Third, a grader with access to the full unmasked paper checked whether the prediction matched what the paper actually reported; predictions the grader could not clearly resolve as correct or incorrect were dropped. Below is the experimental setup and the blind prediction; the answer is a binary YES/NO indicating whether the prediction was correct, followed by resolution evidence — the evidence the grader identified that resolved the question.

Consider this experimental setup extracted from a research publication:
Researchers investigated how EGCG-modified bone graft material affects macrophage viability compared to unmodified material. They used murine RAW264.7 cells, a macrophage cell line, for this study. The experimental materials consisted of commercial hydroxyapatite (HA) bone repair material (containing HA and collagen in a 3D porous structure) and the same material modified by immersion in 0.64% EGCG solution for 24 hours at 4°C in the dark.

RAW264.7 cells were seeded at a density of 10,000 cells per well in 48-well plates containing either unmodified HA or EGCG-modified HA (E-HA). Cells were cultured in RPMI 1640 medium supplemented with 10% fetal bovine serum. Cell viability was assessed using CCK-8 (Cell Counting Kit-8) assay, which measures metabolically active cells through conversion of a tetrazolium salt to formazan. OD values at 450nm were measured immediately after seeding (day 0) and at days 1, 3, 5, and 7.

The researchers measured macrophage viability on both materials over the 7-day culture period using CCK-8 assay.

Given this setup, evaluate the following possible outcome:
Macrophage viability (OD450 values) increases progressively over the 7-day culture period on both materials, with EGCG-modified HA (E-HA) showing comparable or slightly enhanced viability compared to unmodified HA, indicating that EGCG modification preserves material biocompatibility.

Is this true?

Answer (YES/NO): NO